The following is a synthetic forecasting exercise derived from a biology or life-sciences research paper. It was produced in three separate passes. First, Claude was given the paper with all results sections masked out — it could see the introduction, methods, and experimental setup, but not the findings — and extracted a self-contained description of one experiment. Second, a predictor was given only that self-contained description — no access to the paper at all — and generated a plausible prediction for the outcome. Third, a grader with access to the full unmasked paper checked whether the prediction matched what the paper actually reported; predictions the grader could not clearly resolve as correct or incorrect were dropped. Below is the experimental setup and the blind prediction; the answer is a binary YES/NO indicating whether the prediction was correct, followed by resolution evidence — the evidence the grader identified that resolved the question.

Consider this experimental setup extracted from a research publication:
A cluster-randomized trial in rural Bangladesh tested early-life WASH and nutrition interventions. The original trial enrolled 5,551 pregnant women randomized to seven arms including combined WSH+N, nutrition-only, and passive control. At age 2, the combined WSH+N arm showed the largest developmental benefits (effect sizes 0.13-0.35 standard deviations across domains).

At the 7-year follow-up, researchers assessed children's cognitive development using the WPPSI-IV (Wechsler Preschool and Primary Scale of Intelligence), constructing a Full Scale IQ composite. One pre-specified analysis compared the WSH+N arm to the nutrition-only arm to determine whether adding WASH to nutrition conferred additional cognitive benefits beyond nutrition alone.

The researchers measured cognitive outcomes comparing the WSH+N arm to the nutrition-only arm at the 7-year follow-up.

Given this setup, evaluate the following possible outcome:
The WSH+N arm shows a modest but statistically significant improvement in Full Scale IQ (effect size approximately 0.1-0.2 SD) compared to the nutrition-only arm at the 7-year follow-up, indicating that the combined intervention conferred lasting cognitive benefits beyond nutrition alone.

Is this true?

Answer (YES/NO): NO